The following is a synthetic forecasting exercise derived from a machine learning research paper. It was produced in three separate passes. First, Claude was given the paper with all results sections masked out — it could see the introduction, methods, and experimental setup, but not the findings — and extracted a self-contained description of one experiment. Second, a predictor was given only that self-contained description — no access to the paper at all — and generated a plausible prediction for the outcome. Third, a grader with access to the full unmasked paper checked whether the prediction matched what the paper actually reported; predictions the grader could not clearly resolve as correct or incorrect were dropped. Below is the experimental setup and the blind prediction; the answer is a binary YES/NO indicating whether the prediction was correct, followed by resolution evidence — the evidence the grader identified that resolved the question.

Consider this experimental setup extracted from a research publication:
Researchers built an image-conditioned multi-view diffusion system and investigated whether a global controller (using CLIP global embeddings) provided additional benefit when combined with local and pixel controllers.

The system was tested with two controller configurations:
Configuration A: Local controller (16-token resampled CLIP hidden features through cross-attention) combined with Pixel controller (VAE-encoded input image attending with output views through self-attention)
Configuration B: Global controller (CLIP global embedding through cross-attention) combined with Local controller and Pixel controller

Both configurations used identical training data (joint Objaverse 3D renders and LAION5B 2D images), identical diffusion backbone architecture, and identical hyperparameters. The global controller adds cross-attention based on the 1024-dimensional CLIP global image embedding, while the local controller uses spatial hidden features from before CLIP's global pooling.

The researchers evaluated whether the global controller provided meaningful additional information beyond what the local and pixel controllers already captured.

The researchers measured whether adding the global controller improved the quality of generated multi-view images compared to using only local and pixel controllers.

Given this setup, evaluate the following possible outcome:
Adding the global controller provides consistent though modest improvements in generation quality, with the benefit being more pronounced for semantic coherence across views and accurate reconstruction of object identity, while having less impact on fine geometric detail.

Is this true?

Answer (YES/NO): NO